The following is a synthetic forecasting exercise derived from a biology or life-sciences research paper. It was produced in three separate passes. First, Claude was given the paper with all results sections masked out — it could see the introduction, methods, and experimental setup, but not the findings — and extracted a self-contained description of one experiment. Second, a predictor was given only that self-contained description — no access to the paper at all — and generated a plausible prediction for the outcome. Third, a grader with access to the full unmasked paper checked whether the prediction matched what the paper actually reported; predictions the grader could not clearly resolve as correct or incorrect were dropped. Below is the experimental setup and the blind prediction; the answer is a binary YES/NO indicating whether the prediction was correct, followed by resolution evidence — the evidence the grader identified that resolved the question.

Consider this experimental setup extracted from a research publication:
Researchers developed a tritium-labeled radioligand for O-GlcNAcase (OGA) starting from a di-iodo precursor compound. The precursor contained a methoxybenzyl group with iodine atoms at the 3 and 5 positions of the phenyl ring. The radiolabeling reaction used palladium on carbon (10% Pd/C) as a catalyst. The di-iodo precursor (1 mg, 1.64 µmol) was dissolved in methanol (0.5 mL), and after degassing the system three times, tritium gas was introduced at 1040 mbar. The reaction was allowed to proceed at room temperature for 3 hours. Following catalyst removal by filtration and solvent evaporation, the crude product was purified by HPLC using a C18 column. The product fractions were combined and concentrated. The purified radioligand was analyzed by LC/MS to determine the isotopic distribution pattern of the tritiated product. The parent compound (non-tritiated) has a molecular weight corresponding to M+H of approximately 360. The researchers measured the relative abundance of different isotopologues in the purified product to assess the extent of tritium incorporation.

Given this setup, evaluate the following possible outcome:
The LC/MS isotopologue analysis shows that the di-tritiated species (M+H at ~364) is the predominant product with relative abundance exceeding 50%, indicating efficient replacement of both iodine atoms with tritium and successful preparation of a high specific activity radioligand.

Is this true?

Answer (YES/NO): YES